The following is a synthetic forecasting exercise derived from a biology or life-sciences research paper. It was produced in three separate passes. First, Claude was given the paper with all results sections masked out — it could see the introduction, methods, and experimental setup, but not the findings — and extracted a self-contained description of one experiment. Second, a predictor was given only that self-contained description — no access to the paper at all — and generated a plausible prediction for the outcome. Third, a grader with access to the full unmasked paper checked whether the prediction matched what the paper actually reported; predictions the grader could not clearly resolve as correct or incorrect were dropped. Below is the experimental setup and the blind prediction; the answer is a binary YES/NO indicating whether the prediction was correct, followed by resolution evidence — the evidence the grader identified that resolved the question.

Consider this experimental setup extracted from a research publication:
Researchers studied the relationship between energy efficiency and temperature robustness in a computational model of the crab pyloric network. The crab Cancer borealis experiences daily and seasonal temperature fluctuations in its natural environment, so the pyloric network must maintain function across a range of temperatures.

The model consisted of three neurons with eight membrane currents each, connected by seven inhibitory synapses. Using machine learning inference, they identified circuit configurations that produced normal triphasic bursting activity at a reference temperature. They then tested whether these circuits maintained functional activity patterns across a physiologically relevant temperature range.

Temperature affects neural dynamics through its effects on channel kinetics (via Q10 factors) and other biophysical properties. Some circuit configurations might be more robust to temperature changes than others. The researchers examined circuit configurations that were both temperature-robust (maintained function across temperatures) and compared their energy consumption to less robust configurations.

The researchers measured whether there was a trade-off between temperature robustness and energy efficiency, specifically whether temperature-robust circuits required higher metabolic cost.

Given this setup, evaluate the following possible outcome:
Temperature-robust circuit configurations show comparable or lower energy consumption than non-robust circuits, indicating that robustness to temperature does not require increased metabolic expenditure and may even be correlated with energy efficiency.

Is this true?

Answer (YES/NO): YES